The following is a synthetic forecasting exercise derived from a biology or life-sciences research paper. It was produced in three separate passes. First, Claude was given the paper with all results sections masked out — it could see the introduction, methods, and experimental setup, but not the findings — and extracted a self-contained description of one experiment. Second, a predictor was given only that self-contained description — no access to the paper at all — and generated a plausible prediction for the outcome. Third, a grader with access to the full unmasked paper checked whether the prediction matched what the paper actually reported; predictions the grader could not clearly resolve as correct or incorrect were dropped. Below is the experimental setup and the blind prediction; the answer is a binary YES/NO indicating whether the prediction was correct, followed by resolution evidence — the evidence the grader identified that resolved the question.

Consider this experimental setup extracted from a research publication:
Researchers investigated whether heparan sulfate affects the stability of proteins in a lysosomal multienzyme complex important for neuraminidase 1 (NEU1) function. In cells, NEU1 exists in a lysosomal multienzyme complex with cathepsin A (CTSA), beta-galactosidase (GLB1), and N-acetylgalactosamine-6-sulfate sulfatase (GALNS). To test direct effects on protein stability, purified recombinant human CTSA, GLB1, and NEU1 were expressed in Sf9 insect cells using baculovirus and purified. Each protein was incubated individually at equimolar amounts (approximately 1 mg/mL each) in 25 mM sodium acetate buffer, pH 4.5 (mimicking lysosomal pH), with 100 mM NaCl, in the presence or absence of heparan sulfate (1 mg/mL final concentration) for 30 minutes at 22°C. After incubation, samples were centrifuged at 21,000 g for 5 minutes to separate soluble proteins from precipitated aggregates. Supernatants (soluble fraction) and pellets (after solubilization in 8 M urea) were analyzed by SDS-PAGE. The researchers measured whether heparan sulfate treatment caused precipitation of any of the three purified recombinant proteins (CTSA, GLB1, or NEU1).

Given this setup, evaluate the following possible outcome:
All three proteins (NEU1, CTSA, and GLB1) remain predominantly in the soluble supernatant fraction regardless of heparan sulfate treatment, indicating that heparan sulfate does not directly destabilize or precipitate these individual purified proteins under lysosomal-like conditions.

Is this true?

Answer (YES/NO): NO